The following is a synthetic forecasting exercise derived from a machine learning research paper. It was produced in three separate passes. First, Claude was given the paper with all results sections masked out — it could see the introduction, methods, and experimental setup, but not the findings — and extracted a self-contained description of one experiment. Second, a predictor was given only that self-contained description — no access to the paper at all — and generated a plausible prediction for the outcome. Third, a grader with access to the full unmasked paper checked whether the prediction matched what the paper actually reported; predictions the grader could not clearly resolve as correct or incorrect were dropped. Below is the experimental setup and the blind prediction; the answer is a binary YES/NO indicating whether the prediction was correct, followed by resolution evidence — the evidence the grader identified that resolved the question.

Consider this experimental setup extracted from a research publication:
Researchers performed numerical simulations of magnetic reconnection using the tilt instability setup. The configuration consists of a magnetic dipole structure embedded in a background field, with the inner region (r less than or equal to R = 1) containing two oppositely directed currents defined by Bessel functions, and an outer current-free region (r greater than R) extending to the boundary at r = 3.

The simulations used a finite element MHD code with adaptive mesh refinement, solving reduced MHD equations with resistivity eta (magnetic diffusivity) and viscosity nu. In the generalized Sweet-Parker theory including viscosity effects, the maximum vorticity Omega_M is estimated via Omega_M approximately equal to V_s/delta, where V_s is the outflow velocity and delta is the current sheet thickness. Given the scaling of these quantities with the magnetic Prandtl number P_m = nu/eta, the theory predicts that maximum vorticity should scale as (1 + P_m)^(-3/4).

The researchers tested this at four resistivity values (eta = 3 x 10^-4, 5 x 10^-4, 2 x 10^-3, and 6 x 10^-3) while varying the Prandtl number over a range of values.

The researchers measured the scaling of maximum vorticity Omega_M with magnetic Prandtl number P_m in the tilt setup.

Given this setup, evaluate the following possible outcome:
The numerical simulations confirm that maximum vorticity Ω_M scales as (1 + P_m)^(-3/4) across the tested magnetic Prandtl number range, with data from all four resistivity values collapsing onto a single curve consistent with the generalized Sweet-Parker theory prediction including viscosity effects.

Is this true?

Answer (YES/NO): NO